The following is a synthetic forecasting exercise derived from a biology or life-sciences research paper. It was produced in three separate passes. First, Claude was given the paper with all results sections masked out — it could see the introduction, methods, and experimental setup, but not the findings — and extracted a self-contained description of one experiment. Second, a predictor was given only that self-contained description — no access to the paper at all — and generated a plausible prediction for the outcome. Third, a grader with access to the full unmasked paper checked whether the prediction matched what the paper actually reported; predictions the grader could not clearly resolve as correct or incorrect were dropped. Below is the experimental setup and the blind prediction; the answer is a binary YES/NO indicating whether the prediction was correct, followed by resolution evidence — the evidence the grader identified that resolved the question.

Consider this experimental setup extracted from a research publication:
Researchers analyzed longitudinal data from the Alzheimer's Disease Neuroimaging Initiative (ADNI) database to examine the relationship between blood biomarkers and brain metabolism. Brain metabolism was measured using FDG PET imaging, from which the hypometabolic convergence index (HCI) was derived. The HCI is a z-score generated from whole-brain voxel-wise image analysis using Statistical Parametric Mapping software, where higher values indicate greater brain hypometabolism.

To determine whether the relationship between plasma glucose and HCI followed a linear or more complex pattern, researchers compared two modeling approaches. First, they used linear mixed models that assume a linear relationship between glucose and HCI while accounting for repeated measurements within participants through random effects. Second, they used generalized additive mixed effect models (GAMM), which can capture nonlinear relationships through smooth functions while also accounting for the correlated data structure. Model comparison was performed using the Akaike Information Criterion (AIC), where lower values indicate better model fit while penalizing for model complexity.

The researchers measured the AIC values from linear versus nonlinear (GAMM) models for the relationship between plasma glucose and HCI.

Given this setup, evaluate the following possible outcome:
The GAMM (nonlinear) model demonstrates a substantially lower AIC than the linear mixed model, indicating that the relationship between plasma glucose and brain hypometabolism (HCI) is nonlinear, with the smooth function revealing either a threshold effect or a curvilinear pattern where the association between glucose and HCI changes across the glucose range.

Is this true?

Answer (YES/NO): NO